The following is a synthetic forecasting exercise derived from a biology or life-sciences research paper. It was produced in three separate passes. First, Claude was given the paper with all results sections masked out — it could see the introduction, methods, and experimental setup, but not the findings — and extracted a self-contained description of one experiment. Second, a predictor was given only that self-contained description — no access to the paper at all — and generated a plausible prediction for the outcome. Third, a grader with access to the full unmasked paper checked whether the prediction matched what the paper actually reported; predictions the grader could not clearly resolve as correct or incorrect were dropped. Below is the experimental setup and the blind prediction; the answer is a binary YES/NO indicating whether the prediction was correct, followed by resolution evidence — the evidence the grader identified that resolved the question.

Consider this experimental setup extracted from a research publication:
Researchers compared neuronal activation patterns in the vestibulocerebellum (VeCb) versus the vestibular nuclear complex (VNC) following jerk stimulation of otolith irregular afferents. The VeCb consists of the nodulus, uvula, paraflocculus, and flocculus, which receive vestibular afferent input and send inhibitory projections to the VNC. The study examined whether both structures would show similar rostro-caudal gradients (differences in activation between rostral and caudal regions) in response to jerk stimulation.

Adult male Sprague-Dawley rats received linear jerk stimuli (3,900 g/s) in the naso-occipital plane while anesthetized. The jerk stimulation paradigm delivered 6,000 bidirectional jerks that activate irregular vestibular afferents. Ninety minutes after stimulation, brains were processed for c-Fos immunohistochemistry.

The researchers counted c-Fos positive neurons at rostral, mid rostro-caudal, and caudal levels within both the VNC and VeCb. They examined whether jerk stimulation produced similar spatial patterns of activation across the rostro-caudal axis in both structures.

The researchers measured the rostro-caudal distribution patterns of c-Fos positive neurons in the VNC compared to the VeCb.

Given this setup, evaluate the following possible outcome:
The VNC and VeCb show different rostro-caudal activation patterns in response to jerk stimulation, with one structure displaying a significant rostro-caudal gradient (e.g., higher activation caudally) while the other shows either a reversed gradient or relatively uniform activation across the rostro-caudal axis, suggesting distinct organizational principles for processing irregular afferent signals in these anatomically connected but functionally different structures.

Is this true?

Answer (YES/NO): YES